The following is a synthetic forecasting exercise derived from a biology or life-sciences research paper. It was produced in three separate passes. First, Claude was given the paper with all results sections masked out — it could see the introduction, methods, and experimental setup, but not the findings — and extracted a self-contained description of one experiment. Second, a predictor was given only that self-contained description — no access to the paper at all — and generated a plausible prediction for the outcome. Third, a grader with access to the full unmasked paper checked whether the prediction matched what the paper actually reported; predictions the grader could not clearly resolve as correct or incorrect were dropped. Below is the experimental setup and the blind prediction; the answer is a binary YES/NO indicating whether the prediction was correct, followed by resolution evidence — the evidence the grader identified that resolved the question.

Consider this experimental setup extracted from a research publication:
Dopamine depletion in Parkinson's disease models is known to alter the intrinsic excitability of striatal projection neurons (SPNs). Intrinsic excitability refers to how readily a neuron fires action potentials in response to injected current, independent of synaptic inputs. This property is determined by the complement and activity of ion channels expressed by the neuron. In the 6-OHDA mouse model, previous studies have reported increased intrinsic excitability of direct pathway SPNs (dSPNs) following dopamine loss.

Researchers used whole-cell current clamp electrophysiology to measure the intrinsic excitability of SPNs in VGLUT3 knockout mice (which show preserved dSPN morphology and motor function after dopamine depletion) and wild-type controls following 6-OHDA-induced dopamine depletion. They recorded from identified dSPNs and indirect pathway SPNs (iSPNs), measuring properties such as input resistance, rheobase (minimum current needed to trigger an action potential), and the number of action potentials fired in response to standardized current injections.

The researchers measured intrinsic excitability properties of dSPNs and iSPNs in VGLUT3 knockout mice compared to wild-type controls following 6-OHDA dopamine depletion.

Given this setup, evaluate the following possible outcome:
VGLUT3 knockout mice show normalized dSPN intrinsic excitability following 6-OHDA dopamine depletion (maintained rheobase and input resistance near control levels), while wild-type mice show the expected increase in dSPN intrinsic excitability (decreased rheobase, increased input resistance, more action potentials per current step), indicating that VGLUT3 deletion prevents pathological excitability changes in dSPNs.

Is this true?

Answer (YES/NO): NO